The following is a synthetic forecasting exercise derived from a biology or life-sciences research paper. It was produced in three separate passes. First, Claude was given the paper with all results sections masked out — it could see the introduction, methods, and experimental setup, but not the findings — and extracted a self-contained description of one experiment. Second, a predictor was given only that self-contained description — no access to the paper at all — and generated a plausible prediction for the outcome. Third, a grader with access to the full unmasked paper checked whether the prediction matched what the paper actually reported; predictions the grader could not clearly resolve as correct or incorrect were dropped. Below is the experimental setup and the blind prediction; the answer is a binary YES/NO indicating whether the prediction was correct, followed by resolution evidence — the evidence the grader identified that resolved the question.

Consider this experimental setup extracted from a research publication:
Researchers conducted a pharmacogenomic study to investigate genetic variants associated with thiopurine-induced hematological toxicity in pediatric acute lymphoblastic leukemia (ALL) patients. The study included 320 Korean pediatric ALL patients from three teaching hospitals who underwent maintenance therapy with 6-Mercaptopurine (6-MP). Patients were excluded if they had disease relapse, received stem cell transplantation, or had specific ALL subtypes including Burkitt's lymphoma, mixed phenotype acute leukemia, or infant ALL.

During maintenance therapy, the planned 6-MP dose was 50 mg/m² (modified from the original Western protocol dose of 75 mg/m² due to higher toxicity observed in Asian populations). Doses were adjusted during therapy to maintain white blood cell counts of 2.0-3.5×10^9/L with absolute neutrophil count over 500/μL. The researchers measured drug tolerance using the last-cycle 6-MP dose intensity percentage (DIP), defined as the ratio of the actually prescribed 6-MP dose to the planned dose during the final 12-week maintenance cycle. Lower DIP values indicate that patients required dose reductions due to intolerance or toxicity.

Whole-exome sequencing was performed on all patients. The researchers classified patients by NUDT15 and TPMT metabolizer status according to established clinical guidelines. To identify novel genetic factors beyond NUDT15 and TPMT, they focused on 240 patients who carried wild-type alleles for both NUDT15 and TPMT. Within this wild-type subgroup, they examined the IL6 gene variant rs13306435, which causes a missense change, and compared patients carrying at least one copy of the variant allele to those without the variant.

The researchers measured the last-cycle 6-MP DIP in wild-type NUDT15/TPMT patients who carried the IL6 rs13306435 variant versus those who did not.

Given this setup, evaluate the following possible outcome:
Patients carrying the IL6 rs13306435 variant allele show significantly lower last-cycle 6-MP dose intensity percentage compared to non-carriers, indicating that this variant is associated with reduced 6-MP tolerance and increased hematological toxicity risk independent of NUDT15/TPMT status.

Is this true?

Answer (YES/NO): YES